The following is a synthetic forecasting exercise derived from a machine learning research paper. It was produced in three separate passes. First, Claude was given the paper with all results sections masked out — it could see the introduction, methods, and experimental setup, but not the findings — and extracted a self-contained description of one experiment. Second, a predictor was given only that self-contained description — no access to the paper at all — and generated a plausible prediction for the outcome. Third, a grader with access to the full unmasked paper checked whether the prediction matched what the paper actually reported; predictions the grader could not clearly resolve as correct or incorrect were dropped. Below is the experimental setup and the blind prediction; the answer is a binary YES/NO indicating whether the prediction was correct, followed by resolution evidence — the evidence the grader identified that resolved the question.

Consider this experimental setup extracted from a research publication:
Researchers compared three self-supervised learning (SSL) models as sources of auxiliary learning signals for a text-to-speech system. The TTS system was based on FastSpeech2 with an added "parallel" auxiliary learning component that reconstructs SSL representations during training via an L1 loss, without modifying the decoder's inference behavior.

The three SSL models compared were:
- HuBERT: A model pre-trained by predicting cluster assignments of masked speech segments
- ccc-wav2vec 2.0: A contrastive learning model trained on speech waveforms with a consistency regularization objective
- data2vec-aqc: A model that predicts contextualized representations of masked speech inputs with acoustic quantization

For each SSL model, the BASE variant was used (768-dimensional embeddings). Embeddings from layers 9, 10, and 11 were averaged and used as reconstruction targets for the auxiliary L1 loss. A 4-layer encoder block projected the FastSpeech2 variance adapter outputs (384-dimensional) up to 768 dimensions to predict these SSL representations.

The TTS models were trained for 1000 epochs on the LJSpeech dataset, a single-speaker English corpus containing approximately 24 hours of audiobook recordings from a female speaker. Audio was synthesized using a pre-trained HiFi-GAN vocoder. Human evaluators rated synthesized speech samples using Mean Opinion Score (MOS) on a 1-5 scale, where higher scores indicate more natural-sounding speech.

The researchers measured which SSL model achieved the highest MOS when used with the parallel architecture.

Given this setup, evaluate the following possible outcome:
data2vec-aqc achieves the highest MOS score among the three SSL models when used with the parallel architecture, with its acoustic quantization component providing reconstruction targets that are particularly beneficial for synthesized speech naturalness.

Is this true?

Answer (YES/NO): NO